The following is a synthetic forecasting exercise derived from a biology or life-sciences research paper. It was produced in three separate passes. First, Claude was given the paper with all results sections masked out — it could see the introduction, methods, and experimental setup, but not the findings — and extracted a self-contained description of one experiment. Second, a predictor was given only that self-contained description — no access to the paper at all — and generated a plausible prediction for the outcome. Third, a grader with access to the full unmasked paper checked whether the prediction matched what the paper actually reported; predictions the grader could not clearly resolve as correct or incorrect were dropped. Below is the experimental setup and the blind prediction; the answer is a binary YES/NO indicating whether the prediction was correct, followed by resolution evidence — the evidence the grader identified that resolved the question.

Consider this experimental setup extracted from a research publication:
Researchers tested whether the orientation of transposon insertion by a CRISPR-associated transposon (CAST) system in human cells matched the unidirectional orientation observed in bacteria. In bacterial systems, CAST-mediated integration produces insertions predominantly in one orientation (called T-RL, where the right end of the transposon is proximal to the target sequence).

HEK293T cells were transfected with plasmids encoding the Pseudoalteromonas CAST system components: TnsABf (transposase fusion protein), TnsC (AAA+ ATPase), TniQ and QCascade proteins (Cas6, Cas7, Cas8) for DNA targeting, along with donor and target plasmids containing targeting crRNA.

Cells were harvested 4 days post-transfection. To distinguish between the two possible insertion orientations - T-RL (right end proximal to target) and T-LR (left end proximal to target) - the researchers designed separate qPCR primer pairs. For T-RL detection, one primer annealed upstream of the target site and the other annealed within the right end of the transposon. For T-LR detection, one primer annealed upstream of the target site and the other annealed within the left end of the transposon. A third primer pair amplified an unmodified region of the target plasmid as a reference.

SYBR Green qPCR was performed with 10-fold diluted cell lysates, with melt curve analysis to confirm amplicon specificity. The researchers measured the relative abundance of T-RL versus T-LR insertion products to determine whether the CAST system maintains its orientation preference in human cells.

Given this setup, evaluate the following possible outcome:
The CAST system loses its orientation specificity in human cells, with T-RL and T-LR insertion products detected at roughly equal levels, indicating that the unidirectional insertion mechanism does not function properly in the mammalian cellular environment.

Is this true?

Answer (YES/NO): NO